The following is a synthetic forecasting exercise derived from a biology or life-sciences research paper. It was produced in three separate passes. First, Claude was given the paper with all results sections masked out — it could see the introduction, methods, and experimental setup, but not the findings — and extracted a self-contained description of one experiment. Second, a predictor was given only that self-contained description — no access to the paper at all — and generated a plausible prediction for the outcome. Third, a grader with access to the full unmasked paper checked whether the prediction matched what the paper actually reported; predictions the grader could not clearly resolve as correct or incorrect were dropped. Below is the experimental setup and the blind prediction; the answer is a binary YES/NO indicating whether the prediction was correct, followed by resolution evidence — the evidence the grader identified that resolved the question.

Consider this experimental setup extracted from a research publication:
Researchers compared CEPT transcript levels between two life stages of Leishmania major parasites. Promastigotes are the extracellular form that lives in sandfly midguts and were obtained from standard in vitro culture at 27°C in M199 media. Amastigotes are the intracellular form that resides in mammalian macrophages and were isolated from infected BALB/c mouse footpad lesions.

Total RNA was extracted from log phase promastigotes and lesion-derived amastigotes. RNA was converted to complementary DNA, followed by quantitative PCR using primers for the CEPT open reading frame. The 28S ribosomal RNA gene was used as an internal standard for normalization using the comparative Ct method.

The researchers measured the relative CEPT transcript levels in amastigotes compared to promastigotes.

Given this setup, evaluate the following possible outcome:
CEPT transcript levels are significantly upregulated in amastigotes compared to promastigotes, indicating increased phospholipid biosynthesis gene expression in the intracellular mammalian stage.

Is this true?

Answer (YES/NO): NO